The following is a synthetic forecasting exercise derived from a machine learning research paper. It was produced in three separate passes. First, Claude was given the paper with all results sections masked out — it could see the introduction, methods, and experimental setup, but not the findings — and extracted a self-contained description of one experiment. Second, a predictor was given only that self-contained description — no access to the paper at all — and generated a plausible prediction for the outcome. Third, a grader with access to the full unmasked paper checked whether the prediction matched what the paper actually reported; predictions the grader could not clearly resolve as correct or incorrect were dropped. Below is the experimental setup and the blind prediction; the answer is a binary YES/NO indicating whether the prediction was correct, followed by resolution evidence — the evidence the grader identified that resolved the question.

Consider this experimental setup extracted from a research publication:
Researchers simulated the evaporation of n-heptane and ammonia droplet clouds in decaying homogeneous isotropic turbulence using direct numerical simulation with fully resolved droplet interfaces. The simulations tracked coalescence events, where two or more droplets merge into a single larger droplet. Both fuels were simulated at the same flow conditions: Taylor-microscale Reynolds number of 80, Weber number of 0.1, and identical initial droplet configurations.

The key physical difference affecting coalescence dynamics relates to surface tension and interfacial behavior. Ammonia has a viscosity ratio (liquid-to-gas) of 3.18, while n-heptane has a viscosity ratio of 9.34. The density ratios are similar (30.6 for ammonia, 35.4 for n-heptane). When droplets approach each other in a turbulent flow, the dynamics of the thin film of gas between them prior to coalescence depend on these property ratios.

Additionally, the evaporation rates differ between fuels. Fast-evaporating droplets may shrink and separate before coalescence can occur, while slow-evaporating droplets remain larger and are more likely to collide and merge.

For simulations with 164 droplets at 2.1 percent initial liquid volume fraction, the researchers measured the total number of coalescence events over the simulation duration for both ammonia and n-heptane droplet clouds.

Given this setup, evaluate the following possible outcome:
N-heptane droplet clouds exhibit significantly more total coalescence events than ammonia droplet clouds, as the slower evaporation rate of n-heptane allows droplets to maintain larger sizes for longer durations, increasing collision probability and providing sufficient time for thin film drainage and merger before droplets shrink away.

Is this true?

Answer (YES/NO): NO